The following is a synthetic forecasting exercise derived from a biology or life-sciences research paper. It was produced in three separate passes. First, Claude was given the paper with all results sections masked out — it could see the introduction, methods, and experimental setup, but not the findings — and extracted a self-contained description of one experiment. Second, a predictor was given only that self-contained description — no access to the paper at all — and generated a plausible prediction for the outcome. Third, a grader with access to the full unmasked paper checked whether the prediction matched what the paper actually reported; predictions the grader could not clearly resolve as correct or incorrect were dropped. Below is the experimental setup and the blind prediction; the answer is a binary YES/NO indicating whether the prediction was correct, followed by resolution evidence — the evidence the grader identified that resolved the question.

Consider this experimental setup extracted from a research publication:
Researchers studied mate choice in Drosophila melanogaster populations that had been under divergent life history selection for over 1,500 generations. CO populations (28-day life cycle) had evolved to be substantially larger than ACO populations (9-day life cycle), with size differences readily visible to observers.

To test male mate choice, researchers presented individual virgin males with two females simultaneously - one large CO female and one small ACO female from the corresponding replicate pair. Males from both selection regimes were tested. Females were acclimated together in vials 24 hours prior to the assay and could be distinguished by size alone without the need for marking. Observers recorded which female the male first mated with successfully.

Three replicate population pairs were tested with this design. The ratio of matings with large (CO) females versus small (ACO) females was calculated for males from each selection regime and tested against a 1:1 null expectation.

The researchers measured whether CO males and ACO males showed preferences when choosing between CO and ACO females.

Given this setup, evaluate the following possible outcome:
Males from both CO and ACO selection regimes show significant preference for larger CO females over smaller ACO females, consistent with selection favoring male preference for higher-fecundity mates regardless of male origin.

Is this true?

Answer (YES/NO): NO